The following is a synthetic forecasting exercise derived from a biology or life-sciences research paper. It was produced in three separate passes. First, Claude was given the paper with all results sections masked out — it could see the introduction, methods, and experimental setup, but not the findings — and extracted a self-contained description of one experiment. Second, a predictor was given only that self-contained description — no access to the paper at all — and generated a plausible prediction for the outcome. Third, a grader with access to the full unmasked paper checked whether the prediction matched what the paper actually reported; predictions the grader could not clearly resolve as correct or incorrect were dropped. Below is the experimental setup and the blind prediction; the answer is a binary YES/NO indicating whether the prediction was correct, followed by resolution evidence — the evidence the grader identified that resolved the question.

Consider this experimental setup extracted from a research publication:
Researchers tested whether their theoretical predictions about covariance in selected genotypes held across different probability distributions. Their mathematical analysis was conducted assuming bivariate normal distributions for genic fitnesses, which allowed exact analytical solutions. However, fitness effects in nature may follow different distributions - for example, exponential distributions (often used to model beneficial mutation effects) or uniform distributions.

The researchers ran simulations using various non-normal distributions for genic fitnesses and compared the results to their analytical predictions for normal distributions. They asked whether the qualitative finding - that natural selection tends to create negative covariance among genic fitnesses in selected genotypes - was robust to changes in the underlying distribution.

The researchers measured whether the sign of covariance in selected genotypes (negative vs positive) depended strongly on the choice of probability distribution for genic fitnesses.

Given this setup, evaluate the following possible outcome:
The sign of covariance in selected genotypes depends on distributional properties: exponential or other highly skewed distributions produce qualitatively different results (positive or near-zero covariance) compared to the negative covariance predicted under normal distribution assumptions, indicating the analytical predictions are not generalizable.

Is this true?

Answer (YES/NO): NO